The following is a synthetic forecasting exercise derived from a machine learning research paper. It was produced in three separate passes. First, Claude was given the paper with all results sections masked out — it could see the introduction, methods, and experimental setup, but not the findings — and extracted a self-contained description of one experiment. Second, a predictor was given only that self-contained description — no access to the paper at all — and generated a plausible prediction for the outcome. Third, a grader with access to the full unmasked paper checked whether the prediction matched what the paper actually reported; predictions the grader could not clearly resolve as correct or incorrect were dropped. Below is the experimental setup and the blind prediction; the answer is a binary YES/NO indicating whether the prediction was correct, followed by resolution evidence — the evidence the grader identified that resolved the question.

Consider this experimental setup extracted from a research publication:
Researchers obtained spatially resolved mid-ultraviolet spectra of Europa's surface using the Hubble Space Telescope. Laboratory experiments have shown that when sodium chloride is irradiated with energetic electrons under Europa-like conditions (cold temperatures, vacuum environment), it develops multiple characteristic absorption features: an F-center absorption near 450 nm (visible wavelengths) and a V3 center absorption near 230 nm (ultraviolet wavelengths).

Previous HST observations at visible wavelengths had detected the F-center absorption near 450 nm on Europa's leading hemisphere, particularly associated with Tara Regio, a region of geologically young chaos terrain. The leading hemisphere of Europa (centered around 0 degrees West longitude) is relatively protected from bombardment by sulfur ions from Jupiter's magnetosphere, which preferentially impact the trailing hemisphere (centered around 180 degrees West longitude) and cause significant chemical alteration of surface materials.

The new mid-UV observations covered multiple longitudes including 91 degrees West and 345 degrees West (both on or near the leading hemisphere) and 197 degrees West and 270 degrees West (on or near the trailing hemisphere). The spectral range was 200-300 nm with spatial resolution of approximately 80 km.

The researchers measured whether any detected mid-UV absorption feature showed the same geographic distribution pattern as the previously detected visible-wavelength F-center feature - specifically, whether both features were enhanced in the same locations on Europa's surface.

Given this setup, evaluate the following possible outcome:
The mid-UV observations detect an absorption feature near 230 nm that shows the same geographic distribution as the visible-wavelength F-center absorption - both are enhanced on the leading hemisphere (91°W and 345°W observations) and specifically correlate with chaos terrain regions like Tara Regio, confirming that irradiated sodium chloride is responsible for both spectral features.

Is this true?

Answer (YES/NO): YES